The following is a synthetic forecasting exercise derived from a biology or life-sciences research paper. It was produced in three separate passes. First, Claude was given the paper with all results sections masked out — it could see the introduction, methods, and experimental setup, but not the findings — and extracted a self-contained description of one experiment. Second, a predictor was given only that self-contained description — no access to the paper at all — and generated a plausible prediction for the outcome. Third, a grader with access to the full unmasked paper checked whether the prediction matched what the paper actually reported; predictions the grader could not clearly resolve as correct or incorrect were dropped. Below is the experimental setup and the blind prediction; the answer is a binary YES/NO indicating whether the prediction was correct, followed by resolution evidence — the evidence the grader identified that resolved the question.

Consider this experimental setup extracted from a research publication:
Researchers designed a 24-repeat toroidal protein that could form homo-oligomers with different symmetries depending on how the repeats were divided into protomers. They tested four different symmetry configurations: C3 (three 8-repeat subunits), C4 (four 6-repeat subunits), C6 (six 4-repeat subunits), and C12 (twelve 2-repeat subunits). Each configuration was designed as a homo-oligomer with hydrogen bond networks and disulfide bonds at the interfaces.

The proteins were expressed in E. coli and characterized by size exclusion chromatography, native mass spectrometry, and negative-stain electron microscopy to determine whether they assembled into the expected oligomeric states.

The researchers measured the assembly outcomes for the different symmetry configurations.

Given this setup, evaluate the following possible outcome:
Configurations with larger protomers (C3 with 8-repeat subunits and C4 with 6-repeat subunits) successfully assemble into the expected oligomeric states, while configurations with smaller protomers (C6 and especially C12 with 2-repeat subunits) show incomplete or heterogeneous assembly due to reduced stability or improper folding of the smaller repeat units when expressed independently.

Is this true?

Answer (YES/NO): NO